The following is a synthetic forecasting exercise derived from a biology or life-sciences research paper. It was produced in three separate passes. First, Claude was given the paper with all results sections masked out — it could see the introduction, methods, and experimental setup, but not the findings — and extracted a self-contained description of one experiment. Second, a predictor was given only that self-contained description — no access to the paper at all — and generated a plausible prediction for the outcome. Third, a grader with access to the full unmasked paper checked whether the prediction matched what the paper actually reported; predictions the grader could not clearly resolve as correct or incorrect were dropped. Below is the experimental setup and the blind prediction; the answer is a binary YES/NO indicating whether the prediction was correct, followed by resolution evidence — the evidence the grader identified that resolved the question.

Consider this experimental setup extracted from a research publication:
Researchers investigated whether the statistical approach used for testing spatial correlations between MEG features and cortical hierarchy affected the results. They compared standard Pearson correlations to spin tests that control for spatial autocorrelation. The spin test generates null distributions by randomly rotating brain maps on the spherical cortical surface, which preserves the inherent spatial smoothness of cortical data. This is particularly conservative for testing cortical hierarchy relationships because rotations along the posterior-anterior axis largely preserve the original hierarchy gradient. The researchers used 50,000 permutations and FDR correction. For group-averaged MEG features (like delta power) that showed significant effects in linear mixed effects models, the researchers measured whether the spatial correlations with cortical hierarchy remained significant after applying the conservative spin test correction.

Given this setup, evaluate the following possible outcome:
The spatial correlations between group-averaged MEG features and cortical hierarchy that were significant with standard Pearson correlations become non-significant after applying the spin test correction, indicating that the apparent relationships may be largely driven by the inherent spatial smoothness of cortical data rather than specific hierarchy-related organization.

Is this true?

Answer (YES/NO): NO